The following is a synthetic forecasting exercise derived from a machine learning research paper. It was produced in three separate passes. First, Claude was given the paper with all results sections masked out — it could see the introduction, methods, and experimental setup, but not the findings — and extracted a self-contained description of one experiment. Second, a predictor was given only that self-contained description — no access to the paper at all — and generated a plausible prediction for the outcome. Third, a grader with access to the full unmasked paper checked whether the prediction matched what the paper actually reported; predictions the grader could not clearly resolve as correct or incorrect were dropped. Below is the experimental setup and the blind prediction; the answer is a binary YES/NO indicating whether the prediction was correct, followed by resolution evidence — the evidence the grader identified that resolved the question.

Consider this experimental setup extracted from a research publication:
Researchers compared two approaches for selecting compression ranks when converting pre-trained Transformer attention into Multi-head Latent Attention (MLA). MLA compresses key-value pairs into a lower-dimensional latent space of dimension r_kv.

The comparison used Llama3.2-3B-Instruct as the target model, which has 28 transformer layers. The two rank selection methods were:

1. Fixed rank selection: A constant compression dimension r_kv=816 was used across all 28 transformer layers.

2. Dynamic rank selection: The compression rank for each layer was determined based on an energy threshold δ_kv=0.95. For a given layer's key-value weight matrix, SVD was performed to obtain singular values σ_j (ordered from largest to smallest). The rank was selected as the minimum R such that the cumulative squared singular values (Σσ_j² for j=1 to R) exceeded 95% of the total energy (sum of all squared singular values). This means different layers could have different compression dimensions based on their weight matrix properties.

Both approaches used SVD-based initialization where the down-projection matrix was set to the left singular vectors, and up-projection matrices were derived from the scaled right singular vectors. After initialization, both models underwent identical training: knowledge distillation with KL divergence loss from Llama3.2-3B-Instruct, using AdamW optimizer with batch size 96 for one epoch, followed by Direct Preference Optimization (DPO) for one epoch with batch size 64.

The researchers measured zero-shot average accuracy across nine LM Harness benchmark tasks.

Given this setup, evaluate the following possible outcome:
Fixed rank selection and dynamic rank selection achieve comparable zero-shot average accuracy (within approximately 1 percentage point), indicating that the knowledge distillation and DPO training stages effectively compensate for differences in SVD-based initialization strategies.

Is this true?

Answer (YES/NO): YES